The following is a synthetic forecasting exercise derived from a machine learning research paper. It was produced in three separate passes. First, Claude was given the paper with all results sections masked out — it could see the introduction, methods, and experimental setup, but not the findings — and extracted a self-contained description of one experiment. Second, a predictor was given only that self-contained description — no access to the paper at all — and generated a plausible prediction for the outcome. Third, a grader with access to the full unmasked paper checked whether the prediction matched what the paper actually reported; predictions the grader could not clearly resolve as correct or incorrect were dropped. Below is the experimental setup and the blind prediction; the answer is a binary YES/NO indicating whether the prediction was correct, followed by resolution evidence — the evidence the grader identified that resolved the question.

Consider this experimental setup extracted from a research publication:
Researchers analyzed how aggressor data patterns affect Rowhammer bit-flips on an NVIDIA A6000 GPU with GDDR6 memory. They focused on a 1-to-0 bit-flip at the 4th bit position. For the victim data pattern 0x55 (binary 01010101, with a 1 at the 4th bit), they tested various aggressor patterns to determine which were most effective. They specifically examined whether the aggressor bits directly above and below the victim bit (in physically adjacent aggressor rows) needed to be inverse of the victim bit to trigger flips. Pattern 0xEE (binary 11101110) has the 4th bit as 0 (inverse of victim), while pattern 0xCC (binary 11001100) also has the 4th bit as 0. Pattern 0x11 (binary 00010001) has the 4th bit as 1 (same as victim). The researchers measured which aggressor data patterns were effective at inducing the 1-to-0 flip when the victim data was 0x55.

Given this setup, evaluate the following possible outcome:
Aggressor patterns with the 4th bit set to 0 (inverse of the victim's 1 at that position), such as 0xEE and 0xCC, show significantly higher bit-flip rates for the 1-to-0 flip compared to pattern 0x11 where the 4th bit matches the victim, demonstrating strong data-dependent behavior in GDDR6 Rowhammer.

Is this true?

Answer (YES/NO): YES